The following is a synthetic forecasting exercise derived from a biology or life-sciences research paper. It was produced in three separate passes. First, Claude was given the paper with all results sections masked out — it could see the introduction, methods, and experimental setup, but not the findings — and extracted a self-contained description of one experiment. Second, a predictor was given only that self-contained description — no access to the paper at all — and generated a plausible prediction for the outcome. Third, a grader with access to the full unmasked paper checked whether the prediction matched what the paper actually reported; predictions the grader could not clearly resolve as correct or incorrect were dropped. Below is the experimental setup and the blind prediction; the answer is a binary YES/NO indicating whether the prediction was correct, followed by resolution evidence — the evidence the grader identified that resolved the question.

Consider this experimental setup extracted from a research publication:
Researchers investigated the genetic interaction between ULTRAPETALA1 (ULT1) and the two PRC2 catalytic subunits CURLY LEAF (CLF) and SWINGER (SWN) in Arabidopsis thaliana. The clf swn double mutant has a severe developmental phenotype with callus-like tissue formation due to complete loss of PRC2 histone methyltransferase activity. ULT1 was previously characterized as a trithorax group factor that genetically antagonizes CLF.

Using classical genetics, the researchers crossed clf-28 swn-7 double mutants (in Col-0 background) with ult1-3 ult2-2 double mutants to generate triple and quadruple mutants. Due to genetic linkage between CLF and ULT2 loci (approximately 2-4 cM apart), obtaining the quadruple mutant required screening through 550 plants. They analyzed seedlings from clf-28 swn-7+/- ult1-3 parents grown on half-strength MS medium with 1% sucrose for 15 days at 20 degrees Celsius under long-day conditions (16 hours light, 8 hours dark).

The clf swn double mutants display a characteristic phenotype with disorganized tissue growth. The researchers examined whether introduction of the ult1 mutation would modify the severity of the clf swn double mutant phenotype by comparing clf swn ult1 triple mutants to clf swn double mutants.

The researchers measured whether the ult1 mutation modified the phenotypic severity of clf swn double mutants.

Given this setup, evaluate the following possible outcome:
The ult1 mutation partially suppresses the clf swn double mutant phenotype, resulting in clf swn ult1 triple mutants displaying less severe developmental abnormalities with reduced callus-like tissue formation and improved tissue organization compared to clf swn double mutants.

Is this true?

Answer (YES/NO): NO